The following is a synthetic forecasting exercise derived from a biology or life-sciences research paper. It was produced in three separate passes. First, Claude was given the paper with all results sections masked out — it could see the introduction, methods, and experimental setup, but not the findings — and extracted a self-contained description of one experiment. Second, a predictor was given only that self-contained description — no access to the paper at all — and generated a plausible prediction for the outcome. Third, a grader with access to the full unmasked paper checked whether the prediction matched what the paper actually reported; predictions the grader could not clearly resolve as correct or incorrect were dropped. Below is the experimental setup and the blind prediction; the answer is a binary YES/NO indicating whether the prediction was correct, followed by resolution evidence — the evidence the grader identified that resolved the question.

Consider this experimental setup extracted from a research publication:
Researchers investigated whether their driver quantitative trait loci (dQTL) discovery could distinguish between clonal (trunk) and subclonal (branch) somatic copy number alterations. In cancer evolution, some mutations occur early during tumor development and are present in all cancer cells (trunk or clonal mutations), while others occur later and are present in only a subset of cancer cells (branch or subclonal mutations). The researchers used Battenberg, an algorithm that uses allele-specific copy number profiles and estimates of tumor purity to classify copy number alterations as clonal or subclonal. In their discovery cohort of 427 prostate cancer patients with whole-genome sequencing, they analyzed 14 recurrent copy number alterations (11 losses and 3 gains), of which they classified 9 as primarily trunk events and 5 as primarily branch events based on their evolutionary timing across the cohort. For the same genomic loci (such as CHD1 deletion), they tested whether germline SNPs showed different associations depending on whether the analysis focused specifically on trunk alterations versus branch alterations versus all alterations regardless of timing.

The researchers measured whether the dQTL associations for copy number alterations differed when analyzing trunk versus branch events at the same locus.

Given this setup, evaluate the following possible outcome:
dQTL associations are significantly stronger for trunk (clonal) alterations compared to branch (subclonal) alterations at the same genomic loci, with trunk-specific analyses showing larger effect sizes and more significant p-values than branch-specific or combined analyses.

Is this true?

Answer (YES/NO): NO